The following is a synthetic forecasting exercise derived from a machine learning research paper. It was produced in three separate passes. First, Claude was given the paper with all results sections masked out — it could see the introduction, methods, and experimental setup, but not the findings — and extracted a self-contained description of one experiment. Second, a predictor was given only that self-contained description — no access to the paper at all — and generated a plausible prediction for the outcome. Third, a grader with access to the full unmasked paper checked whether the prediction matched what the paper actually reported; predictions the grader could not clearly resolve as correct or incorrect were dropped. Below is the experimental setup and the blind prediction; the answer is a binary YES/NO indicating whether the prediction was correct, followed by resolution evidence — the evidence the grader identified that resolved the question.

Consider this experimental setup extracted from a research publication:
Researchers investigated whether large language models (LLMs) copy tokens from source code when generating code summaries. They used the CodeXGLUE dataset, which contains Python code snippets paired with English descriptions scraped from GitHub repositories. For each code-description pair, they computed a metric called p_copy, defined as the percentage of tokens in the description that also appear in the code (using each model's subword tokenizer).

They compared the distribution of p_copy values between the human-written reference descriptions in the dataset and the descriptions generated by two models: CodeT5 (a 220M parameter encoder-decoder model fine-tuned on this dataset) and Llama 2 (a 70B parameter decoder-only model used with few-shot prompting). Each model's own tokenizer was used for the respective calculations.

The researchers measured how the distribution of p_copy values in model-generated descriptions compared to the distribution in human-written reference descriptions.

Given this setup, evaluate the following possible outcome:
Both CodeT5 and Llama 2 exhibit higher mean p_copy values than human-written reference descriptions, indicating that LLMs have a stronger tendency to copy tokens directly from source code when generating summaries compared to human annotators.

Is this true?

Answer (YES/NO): YES